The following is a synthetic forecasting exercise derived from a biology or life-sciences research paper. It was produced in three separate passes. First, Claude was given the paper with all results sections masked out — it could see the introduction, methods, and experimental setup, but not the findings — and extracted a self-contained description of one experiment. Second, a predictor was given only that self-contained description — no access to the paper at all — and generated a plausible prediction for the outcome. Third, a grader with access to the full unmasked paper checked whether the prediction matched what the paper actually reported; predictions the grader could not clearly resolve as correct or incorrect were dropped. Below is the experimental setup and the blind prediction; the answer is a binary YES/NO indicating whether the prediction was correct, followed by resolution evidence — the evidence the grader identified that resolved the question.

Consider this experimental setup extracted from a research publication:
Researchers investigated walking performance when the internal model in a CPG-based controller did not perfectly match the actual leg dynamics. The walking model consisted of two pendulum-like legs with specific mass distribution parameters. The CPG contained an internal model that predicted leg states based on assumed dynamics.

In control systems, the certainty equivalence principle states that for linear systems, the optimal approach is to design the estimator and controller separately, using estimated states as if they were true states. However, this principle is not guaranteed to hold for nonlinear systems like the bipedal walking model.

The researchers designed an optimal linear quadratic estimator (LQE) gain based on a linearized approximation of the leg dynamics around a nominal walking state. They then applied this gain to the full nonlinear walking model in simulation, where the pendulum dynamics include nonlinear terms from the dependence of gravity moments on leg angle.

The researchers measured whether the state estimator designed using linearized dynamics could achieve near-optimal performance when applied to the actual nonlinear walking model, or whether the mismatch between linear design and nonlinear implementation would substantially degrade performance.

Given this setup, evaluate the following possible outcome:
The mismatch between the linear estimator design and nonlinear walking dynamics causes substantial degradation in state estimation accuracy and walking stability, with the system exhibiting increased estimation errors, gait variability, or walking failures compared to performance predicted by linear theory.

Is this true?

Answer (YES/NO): NO